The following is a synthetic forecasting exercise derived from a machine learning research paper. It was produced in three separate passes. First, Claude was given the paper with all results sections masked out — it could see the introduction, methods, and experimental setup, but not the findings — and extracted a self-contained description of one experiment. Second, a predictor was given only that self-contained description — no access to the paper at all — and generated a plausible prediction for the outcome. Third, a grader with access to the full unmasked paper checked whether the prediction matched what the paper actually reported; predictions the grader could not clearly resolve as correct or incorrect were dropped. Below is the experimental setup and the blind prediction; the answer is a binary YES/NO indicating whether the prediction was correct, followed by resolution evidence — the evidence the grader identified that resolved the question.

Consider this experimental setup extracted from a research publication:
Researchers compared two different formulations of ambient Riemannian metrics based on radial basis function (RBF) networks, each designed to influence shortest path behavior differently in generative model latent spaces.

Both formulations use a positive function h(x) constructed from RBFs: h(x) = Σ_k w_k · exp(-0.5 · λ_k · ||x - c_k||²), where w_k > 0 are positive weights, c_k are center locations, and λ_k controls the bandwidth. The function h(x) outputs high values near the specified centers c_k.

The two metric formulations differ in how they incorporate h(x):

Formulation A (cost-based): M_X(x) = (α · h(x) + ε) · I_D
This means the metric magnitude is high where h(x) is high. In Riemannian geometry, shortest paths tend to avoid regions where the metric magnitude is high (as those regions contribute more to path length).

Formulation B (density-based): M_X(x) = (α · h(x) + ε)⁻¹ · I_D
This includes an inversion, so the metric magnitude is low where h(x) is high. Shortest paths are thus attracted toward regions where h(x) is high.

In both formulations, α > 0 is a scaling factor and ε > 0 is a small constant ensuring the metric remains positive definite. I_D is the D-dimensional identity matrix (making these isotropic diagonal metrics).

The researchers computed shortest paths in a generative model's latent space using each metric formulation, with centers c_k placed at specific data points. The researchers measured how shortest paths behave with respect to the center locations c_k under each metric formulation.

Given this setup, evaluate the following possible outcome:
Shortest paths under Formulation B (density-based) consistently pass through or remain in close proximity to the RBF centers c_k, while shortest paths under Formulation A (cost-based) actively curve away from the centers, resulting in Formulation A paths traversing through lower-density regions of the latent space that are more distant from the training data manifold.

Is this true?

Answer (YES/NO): NO